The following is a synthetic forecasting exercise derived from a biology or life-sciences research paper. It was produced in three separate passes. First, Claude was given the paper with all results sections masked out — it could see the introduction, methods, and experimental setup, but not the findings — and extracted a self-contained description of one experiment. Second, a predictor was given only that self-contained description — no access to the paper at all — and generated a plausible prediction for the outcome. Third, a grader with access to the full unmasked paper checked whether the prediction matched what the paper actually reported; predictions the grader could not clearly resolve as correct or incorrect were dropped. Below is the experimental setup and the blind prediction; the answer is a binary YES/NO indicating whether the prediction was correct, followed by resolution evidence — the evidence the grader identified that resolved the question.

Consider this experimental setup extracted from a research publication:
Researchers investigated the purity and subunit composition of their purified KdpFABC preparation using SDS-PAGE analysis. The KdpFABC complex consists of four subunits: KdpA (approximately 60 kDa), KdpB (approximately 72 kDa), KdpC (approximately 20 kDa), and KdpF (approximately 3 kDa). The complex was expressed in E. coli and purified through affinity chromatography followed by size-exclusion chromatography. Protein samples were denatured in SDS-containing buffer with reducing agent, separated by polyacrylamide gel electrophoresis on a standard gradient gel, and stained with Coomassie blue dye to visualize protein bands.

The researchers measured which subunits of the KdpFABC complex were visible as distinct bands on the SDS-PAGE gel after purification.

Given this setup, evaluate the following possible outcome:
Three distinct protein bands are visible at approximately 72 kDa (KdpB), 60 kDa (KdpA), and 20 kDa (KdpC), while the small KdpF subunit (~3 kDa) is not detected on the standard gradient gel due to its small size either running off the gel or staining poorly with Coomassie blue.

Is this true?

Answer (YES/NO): YES